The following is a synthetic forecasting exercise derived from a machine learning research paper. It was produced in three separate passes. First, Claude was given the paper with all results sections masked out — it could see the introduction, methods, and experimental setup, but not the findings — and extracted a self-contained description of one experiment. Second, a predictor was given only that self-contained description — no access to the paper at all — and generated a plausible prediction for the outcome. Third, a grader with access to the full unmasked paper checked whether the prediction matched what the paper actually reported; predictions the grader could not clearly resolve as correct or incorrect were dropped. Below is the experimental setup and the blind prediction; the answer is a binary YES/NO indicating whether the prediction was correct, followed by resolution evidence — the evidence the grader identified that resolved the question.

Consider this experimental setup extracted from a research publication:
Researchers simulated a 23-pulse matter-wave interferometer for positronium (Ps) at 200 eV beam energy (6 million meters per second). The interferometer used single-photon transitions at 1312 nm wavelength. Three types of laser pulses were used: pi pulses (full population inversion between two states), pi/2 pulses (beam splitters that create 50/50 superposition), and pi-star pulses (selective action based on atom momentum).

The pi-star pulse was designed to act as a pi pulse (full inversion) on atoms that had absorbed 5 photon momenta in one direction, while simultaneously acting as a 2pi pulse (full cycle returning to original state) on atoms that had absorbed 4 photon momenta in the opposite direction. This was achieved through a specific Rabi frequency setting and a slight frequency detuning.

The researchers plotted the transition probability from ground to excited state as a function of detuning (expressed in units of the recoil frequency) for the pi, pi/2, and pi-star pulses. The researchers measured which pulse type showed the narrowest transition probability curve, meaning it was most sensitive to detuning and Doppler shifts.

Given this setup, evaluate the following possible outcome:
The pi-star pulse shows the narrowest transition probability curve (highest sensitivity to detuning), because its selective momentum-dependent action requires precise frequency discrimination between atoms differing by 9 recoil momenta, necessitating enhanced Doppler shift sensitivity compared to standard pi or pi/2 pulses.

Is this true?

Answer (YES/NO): YES